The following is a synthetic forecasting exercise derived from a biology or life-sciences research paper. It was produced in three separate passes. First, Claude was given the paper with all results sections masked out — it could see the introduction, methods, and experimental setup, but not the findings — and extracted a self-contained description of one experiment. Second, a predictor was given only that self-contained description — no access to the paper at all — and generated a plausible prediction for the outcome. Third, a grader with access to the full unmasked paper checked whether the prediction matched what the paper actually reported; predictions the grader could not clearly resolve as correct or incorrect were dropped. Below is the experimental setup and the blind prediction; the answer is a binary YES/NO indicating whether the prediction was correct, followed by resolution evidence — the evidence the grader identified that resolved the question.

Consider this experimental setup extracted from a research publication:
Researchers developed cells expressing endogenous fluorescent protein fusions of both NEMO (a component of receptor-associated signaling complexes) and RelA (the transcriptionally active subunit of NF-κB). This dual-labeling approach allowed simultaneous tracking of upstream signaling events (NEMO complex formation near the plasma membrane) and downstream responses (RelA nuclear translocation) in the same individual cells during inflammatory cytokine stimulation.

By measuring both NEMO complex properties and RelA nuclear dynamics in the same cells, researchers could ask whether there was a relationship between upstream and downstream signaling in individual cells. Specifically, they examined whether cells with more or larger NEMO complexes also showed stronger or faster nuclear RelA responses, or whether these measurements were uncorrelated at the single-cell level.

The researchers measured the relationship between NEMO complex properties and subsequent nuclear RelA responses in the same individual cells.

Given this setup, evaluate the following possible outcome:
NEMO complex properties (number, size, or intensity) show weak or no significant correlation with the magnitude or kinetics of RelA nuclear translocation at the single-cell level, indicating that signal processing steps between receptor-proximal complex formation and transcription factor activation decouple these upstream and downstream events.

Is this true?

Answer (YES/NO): NO